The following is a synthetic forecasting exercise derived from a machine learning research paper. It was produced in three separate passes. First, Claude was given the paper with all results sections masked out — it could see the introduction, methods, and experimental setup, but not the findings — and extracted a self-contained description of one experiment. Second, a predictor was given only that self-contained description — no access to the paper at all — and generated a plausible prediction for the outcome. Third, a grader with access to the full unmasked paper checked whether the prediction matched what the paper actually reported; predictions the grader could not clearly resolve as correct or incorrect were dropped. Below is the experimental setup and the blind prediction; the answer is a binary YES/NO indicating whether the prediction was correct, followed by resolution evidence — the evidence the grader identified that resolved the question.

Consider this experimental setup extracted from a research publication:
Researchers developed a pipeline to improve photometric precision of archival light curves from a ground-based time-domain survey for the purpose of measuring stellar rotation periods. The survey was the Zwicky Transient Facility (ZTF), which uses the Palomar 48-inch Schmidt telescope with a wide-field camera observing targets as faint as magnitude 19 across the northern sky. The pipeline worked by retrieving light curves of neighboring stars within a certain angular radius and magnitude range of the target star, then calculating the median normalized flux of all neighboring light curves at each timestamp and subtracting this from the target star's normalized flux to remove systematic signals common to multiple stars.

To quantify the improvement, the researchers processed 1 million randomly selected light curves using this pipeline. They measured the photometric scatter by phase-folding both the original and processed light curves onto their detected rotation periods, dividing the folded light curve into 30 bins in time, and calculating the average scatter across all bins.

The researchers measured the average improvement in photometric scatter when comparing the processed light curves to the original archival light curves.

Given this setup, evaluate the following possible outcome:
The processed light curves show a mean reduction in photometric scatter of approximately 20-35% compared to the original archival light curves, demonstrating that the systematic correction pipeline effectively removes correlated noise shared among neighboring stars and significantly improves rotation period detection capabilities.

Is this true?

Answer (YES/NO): YES